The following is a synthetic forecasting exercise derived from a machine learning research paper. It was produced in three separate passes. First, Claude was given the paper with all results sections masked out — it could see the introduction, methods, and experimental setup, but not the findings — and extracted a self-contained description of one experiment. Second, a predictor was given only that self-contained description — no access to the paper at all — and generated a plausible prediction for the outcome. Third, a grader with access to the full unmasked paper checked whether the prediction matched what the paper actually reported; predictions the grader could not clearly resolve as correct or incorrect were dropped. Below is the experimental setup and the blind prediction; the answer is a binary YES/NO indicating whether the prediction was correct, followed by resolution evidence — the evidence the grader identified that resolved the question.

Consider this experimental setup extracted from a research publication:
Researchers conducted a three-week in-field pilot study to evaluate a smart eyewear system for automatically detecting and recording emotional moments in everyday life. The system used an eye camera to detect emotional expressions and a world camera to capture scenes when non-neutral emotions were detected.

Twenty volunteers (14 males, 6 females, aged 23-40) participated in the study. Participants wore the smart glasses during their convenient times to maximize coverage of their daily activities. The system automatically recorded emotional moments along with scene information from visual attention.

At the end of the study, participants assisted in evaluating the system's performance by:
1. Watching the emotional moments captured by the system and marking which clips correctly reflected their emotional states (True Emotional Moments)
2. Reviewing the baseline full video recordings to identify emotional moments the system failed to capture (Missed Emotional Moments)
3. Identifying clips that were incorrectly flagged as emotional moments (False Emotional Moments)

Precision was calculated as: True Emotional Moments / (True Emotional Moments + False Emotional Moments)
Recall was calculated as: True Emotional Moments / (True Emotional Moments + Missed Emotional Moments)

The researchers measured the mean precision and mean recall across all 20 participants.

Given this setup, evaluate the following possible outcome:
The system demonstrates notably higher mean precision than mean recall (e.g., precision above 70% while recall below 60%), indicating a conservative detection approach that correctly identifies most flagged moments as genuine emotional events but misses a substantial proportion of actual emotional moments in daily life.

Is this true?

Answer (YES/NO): NO